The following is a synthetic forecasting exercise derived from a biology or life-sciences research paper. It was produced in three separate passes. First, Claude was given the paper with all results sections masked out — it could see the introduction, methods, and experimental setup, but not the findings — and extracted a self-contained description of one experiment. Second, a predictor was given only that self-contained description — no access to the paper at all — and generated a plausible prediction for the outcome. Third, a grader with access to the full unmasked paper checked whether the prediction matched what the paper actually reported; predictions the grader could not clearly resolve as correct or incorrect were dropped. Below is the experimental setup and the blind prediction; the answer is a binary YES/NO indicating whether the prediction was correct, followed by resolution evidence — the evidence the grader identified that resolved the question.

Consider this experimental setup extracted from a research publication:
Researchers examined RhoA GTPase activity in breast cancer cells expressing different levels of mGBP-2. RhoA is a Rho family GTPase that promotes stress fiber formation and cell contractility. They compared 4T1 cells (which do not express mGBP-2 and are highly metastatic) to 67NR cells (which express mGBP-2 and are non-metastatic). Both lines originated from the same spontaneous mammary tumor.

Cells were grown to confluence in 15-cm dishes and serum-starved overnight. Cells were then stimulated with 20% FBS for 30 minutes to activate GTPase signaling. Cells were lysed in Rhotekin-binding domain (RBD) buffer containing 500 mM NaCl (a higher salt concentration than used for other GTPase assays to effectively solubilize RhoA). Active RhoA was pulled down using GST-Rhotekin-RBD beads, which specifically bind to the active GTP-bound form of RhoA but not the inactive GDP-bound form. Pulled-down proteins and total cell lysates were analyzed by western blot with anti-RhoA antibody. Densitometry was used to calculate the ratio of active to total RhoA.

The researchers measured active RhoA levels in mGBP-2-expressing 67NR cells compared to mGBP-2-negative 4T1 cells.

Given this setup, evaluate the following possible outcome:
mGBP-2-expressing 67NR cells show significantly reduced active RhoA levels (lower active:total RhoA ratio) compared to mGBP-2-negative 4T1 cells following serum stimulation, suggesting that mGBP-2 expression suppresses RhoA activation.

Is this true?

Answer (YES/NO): NO